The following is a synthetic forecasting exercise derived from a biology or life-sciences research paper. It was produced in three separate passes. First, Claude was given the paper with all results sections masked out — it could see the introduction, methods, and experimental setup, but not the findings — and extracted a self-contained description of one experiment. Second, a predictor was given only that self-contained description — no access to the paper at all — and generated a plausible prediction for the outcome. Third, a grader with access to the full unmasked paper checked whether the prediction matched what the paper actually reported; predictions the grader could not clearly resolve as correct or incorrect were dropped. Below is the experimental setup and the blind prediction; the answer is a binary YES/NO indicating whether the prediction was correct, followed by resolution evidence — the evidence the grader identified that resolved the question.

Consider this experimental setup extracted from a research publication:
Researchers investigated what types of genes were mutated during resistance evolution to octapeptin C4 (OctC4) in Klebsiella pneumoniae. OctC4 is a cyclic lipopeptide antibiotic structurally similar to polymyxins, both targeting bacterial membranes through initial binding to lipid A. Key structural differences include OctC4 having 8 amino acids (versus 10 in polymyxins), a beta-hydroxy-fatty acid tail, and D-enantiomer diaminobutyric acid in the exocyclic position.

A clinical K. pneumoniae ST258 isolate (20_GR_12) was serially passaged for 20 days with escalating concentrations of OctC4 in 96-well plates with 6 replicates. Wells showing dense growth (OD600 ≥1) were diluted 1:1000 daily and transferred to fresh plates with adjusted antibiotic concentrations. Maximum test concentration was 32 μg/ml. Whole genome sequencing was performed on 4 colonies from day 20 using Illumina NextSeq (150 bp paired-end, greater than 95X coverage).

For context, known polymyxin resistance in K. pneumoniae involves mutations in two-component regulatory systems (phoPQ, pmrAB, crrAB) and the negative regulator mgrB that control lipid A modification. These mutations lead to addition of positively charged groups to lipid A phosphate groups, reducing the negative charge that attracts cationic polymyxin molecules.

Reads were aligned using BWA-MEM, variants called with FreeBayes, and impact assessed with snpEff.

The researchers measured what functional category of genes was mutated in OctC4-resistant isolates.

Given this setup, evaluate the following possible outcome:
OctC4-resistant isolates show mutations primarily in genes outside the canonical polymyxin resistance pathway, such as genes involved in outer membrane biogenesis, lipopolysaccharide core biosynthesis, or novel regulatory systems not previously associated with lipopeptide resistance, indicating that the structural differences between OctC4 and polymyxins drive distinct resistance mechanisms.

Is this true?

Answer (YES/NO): NO